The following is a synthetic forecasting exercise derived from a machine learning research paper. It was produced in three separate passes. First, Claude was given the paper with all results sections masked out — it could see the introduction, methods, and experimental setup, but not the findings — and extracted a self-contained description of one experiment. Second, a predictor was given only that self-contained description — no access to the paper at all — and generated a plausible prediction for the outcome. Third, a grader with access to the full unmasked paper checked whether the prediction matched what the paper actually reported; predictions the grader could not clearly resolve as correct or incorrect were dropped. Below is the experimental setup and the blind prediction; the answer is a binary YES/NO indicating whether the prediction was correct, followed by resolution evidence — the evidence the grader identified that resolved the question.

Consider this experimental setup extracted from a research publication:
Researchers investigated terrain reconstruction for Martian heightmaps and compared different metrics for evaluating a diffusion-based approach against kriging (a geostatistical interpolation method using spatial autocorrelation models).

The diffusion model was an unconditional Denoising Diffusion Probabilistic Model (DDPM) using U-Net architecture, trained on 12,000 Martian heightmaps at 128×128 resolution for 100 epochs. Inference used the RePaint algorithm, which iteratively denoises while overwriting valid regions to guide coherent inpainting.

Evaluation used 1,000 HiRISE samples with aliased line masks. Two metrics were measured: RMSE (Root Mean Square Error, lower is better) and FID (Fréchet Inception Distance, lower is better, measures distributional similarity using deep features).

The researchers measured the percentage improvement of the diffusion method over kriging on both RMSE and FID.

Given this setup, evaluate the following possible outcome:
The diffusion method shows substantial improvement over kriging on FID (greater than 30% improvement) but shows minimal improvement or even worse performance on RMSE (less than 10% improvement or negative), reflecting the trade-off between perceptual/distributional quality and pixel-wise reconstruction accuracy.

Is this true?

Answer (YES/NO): NO